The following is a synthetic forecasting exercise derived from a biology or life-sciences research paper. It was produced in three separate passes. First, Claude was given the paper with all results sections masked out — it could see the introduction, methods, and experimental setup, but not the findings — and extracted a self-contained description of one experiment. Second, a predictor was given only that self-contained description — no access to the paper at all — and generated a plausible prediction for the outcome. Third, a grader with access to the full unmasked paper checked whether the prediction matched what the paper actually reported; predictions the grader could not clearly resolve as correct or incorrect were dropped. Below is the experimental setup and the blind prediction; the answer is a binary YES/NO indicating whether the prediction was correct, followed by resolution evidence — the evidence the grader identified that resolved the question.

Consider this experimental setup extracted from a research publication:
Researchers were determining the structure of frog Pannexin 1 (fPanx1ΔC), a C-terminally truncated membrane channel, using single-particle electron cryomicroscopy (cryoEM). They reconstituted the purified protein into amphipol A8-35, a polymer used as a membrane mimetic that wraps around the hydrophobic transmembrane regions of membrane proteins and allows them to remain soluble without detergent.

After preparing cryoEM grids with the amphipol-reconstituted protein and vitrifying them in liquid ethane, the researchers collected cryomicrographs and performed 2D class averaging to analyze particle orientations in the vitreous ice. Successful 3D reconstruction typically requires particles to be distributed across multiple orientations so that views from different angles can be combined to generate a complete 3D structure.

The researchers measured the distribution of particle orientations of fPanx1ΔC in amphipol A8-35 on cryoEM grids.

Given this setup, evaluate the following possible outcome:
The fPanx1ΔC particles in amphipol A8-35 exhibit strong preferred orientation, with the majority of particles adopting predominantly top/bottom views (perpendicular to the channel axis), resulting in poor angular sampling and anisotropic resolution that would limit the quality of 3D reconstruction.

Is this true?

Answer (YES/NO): YES